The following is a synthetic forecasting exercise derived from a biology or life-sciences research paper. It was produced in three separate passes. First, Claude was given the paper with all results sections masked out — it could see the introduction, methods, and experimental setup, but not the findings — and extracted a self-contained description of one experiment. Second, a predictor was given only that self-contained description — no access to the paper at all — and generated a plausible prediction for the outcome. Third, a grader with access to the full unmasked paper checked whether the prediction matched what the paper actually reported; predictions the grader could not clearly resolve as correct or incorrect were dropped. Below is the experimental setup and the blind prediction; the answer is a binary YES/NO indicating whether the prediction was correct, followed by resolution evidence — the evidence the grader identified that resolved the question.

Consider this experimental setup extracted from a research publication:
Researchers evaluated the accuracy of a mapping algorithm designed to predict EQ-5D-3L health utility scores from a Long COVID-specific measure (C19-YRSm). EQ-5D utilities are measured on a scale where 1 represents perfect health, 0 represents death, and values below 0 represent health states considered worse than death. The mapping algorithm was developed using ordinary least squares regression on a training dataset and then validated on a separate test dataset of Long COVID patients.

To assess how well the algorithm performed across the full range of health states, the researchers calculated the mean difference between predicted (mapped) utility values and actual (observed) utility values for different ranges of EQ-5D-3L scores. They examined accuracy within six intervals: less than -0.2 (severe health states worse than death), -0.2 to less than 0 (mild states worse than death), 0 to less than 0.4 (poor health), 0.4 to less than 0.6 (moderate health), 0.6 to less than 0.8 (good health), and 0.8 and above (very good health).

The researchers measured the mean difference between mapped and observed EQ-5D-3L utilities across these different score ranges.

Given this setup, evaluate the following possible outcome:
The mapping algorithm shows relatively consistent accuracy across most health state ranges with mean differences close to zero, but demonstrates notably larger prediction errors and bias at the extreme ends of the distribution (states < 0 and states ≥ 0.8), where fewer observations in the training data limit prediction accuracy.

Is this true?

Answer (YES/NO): NO